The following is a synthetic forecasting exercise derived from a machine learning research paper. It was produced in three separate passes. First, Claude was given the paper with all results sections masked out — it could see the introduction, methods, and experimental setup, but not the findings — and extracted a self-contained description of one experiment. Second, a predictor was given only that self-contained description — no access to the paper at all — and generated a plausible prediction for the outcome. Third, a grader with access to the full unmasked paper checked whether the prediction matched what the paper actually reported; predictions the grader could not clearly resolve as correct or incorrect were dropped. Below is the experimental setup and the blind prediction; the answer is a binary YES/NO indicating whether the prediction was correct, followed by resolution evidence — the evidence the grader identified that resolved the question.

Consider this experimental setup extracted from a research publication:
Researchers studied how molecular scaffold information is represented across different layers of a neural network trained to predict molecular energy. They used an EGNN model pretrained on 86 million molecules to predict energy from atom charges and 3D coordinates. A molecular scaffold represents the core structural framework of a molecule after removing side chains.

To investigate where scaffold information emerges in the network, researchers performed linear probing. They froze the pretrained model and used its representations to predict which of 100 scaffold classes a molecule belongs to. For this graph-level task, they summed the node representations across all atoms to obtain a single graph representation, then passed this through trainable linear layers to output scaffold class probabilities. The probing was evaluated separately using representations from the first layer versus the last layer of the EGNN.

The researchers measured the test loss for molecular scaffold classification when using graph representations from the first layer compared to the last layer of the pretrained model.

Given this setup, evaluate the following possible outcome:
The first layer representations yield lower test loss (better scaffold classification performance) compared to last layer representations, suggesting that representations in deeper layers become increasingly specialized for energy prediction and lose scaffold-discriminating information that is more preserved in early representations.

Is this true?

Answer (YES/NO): NO